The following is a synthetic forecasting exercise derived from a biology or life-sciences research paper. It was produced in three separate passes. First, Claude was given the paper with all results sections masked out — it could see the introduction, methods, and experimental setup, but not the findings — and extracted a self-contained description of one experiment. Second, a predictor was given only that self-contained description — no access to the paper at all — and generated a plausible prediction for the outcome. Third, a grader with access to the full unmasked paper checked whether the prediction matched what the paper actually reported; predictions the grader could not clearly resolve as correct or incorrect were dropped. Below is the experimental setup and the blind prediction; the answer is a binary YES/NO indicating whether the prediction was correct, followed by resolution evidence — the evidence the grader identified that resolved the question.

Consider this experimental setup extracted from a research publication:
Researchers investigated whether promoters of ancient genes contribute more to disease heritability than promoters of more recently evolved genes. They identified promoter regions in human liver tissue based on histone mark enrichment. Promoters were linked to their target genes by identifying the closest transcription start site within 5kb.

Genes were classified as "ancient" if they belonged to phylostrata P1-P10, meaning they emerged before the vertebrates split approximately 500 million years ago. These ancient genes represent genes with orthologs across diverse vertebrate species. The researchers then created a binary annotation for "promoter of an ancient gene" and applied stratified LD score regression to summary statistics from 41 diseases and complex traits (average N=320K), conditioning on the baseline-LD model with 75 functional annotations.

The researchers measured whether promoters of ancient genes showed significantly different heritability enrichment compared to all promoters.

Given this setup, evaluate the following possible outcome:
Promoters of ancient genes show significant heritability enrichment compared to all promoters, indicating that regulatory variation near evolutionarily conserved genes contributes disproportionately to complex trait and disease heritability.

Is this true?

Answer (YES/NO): NO